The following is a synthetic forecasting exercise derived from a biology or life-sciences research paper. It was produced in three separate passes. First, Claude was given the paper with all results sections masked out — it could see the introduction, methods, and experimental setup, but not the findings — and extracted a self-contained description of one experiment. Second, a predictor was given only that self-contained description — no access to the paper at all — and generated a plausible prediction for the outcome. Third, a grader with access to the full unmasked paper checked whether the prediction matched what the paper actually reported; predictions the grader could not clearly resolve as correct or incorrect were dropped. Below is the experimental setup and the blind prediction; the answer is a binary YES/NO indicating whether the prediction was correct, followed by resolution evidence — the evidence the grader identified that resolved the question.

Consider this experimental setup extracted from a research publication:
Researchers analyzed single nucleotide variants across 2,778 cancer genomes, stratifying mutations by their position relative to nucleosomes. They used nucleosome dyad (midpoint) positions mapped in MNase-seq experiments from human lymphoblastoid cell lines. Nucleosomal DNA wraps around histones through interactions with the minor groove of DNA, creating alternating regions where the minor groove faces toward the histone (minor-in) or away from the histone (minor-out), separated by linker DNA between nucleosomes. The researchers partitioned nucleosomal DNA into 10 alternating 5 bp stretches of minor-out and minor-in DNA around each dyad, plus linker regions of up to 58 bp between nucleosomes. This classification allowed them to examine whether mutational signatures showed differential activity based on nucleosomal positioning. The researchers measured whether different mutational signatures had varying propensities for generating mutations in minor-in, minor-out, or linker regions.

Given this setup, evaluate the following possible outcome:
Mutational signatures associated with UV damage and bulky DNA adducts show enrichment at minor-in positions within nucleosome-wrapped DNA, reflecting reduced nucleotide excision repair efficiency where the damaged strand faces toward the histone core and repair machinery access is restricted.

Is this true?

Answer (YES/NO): NO